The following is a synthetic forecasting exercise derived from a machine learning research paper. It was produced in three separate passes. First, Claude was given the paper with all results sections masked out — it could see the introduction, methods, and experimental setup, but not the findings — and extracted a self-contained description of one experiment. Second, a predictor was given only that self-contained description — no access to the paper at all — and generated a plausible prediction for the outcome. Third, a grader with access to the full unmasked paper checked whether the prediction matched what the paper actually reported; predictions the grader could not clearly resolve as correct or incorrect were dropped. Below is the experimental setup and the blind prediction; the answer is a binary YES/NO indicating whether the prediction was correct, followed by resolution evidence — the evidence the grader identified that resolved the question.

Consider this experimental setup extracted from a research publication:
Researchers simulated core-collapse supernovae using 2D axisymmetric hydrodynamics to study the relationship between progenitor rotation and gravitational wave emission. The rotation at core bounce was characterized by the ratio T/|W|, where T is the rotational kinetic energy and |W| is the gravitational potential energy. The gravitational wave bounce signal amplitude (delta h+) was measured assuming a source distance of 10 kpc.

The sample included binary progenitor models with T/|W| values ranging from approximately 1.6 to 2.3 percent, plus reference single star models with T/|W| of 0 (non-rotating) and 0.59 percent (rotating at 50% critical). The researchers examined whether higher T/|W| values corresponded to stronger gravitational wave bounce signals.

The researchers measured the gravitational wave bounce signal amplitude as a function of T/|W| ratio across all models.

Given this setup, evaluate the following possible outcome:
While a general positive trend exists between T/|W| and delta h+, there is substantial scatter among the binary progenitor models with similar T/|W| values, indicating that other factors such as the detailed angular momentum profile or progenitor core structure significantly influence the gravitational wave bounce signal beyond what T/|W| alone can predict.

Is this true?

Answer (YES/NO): YES